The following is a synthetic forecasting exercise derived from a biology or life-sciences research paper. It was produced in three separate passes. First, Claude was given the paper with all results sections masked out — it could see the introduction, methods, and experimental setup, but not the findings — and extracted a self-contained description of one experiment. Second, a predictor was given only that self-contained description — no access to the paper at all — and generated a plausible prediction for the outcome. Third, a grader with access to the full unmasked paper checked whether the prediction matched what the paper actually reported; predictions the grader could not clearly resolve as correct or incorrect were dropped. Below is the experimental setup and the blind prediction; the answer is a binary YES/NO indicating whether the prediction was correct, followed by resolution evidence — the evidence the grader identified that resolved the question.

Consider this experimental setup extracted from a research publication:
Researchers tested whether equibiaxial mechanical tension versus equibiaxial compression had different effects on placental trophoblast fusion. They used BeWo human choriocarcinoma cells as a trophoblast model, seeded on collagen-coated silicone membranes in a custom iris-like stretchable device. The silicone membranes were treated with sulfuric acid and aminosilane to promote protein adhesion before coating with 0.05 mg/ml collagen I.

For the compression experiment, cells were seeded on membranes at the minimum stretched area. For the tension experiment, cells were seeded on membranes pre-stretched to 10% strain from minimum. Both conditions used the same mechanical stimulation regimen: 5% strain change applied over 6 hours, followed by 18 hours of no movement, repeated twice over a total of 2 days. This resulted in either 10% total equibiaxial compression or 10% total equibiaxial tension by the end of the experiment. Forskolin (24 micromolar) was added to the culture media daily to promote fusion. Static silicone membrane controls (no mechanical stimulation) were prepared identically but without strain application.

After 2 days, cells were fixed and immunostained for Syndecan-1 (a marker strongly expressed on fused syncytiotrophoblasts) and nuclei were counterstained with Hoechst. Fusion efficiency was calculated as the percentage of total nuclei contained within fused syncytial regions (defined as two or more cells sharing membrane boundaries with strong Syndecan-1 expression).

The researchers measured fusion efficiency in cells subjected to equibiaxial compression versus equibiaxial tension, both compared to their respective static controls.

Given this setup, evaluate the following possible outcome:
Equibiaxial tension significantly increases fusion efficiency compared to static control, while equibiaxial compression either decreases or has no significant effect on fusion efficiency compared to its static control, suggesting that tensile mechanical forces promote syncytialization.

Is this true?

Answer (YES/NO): NO